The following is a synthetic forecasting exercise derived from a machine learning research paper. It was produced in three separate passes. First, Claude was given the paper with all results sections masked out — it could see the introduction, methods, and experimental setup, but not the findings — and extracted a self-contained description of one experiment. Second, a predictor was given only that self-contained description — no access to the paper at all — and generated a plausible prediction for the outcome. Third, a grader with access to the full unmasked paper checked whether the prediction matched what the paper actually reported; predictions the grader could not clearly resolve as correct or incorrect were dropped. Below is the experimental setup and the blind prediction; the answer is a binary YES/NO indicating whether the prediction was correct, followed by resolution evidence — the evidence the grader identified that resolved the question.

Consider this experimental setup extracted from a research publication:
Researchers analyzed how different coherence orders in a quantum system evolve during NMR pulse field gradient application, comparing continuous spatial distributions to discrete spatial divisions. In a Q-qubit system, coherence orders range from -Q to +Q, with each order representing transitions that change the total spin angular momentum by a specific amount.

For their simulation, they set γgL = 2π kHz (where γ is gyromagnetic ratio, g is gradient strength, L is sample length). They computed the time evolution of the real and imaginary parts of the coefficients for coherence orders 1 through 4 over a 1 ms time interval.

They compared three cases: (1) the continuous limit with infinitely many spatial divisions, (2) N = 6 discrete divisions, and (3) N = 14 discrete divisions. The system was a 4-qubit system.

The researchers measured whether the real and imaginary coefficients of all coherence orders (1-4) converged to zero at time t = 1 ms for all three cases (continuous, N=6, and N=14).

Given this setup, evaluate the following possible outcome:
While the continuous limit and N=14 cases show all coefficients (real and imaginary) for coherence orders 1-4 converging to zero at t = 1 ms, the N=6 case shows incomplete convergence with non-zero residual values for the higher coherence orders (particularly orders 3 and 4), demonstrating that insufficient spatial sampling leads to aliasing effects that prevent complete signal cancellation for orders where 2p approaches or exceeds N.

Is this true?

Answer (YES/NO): NO